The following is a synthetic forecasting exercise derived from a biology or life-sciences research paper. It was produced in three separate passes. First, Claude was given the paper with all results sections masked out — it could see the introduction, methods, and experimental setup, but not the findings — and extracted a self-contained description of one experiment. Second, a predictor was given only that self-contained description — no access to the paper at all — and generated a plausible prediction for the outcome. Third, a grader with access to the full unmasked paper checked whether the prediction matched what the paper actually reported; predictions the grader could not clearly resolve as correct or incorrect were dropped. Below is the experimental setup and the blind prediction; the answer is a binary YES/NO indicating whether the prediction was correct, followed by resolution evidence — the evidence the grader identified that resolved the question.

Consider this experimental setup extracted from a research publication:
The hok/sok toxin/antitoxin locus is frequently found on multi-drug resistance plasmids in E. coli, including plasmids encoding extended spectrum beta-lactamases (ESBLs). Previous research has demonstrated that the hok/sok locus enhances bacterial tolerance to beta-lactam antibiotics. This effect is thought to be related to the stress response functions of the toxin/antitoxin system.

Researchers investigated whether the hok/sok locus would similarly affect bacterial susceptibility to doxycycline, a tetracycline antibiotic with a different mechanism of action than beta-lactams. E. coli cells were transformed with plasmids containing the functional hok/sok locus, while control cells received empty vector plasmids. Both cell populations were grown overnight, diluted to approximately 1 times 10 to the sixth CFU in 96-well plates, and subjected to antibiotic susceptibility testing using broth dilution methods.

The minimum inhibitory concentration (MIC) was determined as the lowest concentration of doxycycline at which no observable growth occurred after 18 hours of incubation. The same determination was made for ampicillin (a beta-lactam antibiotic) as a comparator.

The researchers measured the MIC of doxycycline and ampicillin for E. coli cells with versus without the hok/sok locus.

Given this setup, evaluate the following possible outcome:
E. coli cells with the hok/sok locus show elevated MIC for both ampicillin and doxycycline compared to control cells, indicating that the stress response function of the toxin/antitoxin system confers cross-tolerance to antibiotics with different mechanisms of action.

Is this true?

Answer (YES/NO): NO